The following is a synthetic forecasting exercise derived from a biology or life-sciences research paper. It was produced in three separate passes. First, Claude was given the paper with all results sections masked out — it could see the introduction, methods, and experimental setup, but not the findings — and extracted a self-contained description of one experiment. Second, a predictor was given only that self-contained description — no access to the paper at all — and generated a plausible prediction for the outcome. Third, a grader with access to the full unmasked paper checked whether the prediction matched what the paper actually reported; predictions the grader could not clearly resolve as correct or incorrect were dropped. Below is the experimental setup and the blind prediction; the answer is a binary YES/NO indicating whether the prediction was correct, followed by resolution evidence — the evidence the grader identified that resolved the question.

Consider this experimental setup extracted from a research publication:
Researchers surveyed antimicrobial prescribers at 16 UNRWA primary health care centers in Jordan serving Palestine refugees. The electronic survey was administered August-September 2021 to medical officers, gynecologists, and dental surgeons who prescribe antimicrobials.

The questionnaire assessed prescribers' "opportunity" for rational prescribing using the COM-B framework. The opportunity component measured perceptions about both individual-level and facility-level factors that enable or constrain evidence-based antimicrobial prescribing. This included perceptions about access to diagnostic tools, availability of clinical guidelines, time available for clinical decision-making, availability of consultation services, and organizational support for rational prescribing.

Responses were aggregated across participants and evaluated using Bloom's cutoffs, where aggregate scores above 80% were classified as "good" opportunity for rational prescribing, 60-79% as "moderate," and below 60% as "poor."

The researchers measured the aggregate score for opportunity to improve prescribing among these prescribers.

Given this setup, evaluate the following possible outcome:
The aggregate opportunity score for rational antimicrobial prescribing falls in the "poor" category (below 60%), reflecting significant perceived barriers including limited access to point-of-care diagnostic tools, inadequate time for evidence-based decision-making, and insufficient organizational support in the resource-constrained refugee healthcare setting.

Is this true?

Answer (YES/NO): NO